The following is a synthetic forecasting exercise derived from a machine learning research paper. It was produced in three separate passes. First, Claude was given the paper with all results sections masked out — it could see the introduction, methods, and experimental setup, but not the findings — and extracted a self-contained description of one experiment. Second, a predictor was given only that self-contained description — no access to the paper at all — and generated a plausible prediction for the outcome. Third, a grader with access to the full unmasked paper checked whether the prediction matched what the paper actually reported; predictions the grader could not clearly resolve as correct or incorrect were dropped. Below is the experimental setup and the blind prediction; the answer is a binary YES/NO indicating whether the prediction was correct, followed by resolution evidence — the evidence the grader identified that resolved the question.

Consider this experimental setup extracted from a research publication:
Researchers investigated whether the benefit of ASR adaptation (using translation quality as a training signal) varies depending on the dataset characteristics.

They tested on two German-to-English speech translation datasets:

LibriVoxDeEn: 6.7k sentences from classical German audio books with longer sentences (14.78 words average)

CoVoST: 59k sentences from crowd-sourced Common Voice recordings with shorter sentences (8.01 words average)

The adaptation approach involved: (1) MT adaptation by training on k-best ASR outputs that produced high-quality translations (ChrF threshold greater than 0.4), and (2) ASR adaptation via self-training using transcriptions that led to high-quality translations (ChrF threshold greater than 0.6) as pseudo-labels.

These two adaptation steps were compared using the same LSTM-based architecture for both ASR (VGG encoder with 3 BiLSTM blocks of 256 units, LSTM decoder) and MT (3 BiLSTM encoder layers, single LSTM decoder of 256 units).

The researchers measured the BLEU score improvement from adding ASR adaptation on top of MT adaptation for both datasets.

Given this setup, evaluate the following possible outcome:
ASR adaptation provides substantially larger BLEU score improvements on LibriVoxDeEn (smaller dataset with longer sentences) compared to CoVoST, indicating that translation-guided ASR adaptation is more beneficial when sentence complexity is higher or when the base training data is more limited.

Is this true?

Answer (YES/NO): YES